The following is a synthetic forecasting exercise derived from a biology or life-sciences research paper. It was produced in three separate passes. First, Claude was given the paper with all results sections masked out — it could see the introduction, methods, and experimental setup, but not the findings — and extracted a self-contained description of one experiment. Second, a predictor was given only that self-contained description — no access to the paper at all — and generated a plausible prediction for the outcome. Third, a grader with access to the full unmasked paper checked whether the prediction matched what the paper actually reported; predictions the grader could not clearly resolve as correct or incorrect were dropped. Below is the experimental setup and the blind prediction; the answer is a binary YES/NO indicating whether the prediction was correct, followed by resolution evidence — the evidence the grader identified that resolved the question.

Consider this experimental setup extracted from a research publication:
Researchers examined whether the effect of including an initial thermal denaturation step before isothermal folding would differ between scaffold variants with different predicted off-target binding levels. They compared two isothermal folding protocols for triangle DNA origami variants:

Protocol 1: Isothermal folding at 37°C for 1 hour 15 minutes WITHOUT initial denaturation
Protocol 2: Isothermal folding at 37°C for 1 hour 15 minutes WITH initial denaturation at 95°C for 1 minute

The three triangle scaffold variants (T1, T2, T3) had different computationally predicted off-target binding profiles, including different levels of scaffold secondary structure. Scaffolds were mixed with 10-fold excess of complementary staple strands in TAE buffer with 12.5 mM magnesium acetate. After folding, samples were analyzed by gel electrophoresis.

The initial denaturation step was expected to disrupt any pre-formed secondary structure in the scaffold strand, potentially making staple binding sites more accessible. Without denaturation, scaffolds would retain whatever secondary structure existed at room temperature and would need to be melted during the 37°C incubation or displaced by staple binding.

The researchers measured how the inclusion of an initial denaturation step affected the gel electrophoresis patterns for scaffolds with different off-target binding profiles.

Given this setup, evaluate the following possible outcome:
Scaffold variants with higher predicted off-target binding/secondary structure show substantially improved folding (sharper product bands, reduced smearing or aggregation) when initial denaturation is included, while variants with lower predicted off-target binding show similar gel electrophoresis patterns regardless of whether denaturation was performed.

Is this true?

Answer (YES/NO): NO